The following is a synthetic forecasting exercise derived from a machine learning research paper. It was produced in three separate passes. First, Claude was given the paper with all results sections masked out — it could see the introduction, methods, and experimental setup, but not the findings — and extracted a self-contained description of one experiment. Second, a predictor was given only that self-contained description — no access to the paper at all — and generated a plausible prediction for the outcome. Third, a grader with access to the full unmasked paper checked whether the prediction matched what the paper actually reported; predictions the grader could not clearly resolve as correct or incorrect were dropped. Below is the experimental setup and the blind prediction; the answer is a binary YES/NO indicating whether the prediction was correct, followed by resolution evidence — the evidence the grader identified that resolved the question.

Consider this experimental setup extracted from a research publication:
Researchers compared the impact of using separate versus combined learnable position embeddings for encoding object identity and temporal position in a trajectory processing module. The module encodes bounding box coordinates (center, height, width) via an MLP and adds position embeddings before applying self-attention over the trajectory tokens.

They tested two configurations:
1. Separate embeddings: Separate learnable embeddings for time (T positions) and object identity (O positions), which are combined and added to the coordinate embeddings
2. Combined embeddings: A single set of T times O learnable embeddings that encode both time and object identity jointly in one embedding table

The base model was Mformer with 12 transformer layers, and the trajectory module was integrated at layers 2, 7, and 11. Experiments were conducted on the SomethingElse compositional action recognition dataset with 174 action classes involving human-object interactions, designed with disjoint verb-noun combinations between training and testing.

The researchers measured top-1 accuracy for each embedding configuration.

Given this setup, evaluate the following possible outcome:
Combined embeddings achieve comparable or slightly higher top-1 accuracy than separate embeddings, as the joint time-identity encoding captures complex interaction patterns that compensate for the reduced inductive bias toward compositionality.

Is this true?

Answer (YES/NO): NO